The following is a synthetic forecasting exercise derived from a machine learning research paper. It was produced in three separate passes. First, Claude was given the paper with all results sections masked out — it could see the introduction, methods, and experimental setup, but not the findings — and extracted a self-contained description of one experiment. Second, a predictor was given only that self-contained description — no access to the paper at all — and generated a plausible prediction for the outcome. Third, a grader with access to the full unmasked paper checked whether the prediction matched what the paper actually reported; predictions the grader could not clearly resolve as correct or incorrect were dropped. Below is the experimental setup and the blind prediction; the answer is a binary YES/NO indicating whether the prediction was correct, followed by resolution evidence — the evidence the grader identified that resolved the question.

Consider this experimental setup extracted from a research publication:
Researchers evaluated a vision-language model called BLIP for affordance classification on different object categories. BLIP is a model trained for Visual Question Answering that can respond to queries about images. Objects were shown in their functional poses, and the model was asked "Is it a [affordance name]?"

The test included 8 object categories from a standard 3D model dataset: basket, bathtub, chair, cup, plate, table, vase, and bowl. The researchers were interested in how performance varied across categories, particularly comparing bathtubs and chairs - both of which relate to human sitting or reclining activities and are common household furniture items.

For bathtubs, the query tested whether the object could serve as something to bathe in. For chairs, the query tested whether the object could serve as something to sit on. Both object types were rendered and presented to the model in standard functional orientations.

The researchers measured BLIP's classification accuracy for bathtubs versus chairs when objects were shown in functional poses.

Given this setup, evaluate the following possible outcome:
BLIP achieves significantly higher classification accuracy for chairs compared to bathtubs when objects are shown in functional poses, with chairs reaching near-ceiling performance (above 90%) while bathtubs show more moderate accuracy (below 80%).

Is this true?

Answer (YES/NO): NO